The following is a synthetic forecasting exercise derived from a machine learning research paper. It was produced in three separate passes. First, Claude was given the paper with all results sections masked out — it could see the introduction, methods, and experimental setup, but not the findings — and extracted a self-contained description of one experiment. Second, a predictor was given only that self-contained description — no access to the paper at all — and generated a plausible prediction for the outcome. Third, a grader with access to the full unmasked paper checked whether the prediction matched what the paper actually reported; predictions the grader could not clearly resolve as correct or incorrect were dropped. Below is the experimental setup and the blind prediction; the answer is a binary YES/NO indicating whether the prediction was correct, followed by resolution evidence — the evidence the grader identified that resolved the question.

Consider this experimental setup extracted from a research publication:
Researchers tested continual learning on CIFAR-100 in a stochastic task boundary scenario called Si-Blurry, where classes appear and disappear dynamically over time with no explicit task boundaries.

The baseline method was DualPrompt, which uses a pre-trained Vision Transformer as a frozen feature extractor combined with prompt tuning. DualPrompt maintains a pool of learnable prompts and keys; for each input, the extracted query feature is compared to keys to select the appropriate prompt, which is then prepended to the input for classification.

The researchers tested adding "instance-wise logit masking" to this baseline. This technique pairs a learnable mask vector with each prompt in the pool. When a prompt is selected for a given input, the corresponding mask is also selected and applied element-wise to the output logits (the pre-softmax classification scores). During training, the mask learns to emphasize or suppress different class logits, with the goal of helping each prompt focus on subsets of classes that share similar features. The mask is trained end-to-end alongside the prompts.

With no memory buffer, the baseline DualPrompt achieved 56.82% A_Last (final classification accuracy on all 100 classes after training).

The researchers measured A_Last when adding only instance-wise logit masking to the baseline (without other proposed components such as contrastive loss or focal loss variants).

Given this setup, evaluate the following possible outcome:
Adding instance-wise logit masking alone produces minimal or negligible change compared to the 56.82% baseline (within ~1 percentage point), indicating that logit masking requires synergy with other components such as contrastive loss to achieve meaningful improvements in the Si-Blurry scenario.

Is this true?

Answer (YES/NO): NO